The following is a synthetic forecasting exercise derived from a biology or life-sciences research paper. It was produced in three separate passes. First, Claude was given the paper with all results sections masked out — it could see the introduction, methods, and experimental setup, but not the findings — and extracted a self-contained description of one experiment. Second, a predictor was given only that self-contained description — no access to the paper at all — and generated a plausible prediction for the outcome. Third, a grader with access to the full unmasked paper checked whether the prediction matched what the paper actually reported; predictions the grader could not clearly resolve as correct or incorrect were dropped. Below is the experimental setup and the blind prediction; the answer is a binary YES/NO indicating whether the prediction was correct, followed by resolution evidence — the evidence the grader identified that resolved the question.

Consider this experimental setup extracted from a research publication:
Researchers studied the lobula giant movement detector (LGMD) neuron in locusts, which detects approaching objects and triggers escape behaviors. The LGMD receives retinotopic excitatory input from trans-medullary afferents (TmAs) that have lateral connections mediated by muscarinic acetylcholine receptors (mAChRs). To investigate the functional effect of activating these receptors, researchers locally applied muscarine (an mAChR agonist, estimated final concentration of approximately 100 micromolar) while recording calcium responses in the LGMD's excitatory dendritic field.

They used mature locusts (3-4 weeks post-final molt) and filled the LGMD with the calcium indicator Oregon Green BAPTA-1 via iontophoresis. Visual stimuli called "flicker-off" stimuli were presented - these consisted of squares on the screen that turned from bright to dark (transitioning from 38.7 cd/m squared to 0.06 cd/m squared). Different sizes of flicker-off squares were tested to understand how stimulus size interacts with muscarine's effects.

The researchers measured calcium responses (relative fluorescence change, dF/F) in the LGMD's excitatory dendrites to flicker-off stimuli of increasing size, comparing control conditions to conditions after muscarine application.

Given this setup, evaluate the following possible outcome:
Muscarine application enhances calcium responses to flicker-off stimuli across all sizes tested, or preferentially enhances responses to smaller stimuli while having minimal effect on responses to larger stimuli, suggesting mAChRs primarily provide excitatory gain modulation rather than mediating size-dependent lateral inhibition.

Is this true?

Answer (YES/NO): NO